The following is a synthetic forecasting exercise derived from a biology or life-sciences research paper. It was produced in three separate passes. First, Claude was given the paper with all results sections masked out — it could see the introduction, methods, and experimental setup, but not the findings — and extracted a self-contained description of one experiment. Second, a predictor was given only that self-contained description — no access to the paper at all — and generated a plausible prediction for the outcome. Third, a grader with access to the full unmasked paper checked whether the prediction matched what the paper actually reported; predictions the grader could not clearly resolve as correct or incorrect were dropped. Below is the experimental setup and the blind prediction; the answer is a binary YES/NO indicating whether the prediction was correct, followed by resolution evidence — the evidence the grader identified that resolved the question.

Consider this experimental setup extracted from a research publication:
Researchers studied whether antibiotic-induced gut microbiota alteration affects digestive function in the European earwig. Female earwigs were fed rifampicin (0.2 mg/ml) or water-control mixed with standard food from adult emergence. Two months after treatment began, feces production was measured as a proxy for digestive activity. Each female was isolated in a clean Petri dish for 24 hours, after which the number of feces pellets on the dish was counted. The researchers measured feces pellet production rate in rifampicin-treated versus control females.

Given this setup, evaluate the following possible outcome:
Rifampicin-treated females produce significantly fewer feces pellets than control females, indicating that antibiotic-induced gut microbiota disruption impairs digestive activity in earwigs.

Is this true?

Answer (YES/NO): NO